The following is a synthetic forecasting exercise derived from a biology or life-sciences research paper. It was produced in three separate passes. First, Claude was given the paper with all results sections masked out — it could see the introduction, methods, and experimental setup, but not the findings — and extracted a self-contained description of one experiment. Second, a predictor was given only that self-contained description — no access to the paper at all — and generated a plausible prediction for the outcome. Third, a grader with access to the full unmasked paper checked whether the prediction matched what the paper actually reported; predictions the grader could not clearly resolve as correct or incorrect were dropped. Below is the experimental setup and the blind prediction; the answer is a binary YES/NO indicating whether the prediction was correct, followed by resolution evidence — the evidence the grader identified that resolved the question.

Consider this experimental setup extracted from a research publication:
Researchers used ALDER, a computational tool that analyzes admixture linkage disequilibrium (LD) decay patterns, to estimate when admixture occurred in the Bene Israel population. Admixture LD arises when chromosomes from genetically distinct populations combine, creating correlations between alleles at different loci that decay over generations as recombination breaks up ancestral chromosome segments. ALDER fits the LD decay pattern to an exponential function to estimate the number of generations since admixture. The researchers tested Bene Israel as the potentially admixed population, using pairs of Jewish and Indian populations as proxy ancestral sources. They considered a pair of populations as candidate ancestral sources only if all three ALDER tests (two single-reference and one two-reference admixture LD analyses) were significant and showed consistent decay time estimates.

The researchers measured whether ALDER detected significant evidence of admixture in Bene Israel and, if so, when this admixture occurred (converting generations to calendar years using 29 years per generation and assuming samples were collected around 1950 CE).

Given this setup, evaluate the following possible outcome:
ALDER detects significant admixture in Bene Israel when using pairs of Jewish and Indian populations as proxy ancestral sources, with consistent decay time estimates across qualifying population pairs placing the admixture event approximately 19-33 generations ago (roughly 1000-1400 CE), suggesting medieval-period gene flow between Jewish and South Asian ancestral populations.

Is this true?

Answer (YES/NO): YES